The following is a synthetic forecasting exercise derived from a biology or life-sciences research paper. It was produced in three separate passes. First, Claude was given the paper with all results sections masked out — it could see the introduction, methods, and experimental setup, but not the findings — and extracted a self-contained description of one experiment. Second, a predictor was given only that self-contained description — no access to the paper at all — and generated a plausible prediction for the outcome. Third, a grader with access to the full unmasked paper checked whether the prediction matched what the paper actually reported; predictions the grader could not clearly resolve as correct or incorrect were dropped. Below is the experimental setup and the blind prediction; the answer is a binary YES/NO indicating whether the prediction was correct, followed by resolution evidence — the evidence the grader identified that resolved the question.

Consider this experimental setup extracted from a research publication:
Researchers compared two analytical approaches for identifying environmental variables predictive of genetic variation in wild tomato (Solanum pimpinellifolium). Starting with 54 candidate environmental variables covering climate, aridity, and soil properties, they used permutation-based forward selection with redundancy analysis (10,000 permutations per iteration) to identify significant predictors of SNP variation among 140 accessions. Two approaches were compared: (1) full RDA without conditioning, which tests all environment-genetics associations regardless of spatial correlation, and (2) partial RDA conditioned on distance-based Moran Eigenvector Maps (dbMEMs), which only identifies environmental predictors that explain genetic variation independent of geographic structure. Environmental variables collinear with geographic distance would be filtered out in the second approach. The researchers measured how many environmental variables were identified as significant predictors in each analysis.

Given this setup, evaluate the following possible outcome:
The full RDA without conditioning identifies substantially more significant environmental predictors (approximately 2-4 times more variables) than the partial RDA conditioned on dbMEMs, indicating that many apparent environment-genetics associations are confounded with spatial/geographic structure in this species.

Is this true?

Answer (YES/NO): YES